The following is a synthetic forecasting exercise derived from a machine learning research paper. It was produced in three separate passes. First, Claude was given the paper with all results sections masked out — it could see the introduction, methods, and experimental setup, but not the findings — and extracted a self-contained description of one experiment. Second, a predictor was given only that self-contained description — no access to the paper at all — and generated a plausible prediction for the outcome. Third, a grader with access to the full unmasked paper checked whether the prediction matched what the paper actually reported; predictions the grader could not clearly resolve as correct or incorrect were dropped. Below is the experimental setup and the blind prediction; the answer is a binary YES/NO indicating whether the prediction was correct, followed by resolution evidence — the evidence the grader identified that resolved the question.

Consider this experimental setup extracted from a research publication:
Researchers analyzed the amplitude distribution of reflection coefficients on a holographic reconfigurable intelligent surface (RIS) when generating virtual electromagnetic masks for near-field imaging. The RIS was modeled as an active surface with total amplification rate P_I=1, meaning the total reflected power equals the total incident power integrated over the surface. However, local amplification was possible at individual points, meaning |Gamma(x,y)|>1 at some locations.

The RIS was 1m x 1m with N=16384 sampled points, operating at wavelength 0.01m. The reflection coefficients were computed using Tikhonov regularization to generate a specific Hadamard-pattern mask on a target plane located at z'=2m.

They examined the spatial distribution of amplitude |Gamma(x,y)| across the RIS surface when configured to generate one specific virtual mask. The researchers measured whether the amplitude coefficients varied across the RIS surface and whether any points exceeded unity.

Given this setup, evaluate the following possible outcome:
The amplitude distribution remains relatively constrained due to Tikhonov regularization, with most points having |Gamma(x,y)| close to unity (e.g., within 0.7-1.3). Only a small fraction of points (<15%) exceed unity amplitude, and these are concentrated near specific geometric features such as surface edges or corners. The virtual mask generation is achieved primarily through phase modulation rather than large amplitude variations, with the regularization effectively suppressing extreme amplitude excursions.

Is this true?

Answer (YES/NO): NO